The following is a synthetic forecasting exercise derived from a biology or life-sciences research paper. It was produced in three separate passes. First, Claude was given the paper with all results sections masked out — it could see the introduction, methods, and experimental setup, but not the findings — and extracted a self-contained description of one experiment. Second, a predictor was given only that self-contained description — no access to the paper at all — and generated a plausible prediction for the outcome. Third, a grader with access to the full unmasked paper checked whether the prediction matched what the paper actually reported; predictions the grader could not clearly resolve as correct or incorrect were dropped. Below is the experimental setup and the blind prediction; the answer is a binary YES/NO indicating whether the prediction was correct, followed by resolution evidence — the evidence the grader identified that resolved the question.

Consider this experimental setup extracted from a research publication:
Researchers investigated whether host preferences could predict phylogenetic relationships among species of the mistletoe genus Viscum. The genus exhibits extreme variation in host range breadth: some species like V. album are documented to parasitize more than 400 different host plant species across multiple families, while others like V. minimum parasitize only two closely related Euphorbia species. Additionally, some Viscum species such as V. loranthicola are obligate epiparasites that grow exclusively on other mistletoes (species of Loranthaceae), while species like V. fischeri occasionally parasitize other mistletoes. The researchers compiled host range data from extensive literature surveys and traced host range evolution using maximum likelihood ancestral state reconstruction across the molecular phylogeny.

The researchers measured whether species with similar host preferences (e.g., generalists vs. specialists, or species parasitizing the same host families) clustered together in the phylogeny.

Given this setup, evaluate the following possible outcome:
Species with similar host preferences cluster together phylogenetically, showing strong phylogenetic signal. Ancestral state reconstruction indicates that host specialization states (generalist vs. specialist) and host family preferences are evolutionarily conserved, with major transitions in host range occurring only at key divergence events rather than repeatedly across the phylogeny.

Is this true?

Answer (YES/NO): NO